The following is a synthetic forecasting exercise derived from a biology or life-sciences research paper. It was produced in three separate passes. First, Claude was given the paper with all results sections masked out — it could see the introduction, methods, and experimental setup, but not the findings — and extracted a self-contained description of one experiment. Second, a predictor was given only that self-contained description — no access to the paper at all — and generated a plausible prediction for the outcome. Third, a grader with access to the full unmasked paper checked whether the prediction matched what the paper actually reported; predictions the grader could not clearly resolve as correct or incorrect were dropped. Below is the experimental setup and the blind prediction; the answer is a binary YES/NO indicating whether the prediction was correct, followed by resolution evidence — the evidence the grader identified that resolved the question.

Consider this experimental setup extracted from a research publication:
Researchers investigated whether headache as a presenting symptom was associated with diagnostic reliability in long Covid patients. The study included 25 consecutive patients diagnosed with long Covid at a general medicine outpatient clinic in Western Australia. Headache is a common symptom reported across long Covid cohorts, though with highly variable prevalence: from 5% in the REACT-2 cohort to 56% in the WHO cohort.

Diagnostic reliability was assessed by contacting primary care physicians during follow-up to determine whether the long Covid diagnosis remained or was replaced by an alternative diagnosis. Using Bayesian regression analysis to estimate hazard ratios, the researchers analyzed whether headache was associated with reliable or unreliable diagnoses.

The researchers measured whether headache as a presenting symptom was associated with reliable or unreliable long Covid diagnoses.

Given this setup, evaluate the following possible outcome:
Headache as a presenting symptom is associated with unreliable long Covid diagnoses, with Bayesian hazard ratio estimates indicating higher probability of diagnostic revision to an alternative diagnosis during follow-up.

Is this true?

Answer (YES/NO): YES